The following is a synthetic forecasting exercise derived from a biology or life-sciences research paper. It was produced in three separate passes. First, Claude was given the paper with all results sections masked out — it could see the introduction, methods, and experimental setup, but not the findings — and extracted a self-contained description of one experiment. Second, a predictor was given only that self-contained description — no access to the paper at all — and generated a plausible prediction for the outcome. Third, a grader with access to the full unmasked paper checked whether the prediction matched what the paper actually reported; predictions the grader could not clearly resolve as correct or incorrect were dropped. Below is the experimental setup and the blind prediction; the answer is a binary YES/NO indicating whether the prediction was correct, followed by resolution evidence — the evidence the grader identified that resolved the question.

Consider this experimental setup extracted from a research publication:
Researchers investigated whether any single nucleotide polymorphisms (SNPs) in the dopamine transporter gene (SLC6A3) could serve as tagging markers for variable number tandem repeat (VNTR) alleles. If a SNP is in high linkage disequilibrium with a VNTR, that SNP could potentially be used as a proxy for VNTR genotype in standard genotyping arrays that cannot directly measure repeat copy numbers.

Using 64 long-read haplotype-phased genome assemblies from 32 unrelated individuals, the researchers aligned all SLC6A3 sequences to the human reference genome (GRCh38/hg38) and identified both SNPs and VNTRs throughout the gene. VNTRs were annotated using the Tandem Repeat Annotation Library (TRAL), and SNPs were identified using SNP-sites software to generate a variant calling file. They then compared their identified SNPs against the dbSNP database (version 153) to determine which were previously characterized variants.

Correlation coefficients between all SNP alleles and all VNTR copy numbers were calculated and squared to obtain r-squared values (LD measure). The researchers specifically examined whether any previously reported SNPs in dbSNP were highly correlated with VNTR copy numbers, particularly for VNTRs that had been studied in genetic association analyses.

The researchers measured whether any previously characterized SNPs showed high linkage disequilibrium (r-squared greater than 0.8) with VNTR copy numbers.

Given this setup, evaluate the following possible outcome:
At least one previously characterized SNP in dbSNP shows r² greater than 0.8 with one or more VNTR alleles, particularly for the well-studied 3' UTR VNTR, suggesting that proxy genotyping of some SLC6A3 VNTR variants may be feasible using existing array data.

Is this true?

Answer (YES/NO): NO